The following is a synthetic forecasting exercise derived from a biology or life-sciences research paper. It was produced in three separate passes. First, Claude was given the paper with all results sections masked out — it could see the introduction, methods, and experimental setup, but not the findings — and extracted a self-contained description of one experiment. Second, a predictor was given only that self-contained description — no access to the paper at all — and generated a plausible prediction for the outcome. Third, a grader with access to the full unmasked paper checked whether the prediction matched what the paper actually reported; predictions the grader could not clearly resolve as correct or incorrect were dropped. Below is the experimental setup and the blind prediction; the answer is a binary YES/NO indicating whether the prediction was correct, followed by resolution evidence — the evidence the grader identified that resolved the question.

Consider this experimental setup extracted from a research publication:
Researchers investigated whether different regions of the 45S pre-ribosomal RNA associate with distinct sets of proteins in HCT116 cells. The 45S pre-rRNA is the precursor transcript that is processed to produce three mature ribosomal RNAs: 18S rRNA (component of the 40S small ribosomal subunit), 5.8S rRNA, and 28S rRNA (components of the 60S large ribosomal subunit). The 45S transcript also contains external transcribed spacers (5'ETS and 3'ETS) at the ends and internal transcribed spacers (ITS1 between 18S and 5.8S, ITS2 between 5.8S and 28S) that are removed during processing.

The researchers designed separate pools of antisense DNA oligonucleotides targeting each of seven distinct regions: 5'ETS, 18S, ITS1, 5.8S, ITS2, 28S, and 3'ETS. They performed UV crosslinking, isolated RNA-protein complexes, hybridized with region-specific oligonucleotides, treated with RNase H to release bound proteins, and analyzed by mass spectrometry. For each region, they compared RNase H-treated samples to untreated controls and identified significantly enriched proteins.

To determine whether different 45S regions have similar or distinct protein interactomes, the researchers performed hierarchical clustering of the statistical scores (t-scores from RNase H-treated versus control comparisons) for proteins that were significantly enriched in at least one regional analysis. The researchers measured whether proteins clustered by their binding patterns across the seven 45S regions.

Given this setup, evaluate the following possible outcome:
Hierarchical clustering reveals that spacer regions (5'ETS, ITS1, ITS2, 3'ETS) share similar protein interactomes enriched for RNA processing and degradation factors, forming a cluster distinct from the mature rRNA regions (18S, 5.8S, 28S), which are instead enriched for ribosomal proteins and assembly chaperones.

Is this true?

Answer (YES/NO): NO